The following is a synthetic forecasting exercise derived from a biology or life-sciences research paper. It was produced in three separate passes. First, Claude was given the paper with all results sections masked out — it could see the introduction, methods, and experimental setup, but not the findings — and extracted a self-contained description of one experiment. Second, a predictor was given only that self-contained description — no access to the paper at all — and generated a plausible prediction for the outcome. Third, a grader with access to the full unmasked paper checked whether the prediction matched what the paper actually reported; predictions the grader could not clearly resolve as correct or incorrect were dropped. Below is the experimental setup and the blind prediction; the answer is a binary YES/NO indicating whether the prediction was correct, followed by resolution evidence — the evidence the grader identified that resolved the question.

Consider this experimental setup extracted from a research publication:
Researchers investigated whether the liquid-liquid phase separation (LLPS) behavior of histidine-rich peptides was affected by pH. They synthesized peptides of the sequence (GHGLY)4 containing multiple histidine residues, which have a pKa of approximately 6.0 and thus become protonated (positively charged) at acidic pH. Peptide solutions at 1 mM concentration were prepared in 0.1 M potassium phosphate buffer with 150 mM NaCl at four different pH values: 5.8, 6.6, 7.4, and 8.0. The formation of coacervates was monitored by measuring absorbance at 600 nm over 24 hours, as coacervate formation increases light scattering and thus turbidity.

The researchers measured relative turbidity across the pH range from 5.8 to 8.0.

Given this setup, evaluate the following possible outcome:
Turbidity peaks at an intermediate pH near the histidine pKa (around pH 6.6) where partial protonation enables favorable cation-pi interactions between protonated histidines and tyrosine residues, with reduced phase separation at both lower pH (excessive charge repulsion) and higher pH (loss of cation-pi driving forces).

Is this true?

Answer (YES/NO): NO